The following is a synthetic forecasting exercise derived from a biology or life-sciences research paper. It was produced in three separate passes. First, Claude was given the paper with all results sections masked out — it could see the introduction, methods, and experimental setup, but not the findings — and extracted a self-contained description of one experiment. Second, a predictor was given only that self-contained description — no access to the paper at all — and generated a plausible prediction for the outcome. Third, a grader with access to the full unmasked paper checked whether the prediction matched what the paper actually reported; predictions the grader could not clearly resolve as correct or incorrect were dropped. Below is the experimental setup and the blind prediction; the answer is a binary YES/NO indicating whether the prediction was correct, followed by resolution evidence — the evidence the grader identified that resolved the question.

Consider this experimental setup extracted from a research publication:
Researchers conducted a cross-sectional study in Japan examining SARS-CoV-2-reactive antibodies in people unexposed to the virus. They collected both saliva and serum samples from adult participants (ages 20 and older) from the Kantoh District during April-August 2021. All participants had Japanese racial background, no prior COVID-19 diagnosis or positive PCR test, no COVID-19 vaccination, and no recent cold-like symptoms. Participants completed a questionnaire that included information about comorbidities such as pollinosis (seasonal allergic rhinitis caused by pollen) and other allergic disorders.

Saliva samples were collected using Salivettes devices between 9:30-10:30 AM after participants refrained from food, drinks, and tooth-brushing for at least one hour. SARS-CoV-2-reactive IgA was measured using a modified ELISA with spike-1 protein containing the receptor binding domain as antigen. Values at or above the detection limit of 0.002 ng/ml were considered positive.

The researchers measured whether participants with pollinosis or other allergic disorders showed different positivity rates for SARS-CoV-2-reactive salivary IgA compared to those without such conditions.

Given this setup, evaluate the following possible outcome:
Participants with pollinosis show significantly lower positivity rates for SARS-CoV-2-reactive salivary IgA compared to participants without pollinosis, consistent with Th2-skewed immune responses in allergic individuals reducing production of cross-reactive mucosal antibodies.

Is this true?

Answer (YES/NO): NO